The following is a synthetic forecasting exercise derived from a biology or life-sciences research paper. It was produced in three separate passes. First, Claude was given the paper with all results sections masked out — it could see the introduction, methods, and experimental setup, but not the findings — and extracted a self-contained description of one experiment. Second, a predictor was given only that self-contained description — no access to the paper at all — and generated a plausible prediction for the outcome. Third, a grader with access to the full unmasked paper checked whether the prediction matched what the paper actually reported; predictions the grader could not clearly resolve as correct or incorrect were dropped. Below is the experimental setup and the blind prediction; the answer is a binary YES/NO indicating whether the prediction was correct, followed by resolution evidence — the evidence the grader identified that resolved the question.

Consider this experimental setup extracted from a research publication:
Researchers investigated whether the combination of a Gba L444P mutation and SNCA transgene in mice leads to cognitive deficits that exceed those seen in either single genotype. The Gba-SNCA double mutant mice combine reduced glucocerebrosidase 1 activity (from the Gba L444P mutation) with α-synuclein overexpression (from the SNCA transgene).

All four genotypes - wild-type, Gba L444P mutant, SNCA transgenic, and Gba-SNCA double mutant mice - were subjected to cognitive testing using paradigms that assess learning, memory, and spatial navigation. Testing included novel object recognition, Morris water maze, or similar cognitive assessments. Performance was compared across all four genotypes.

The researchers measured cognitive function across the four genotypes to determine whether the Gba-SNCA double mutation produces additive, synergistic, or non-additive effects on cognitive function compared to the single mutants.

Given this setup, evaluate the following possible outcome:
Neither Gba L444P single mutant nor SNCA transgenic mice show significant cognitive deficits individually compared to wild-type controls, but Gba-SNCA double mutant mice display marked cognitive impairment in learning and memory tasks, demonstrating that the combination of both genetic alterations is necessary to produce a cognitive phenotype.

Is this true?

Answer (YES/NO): NO